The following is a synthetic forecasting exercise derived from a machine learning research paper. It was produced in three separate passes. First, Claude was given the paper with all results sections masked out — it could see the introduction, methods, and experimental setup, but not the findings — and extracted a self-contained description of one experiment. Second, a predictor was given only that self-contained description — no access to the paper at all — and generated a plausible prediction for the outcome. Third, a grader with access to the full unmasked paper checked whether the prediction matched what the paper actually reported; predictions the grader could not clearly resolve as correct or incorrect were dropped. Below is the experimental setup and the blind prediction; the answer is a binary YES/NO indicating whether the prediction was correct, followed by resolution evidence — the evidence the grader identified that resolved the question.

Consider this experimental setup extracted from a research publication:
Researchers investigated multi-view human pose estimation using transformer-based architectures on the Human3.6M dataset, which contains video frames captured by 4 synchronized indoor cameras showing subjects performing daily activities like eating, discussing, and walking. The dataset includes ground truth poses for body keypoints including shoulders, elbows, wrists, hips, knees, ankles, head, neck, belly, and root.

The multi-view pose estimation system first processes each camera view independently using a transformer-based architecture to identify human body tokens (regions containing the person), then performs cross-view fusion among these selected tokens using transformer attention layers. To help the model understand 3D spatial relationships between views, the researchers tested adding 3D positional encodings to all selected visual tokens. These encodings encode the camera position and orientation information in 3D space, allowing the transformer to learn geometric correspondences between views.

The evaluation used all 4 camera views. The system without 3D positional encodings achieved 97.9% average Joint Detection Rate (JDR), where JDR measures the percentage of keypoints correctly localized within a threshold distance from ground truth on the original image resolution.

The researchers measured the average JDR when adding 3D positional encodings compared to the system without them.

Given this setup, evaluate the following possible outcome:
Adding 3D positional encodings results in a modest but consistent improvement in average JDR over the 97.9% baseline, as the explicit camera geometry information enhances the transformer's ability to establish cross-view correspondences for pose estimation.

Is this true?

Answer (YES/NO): NO